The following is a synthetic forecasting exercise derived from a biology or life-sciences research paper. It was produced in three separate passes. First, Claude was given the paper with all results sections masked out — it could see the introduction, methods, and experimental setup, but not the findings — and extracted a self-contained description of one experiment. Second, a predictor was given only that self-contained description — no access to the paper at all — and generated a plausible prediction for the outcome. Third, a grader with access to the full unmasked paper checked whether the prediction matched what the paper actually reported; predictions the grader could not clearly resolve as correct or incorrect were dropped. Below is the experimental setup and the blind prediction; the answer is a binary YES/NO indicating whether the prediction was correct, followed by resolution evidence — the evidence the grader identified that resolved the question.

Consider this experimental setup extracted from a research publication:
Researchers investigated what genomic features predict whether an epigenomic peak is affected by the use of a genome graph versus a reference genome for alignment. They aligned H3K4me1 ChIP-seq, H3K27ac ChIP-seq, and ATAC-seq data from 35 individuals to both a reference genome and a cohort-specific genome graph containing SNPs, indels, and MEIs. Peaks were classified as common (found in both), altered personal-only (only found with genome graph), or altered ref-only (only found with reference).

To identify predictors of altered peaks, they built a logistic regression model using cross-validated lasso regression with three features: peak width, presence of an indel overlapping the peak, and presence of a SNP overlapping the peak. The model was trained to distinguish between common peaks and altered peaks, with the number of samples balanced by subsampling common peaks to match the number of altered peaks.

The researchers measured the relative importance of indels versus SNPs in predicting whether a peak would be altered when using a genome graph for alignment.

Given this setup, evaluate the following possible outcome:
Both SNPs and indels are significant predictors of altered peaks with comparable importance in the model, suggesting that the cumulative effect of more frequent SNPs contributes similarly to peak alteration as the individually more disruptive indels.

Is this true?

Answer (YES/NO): NO